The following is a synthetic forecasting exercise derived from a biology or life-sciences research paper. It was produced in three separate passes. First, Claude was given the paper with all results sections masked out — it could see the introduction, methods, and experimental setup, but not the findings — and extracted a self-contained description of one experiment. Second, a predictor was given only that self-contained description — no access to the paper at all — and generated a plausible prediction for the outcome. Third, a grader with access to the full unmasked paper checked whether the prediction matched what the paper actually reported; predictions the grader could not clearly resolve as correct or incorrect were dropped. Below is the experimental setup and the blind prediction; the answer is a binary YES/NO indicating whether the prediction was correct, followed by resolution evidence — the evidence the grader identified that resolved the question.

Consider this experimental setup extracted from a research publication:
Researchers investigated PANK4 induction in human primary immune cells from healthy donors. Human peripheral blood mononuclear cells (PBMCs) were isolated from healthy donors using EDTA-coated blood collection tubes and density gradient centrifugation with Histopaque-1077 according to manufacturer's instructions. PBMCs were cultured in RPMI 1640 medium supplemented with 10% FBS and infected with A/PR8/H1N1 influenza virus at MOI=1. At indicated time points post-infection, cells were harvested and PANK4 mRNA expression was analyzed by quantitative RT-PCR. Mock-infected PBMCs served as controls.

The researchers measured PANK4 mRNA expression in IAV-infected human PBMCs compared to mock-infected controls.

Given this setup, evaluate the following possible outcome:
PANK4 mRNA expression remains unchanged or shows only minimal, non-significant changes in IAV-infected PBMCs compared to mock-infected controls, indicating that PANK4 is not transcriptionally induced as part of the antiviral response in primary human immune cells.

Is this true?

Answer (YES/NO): NO